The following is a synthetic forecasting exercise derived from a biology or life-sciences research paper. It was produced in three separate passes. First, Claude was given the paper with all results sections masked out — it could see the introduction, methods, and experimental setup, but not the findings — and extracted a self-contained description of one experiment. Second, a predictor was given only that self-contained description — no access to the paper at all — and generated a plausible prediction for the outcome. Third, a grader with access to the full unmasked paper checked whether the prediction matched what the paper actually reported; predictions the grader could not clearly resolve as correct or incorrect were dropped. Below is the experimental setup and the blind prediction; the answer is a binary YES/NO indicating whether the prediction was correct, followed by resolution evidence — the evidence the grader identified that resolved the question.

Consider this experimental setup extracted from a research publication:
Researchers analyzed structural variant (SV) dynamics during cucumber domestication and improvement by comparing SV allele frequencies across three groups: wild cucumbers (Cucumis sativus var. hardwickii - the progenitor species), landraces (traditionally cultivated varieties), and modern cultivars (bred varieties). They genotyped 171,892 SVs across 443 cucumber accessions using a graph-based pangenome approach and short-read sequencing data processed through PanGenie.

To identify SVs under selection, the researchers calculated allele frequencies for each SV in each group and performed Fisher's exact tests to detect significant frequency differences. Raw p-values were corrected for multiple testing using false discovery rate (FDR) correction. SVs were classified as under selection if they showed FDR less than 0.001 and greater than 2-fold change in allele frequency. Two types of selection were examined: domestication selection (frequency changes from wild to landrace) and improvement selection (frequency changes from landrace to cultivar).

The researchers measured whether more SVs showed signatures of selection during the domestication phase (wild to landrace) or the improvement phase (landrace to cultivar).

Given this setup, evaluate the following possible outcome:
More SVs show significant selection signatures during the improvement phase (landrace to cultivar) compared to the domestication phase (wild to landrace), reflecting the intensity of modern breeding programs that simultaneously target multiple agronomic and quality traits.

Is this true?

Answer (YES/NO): NO